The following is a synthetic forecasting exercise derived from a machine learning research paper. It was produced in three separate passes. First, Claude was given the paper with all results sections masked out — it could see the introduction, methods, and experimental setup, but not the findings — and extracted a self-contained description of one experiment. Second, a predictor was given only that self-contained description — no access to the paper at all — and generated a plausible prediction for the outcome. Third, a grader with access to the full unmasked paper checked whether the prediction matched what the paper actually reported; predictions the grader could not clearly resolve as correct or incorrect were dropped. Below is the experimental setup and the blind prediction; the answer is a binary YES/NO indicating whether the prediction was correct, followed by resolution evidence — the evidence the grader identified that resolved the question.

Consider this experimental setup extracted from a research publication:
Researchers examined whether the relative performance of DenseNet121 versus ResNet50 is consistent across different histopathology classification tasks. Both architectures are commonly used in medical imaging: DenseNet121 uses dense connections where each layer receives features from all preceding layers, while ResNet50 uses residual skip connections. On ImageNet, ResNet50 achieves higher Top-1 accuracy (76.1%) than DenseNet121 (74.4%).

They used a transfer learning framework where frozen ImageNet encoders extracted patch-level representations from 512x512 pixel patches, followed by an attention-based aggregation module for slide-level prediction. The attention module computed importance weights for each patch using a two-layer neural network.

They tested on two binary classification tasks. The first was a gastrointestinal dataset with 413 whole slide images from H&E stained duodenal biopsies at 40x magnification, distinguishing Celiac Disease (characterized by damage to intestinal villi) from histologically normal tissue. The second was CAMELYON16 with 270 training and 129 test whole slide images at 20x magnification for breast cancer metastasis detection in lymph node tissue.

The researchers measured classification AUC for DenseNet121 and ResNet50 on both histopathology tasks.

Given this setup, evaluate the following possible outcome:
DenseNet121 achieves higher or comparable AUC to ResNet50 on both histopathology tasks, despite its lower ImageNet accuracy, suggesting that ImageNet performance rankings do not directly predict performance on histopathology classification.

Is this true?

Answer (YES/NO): YES